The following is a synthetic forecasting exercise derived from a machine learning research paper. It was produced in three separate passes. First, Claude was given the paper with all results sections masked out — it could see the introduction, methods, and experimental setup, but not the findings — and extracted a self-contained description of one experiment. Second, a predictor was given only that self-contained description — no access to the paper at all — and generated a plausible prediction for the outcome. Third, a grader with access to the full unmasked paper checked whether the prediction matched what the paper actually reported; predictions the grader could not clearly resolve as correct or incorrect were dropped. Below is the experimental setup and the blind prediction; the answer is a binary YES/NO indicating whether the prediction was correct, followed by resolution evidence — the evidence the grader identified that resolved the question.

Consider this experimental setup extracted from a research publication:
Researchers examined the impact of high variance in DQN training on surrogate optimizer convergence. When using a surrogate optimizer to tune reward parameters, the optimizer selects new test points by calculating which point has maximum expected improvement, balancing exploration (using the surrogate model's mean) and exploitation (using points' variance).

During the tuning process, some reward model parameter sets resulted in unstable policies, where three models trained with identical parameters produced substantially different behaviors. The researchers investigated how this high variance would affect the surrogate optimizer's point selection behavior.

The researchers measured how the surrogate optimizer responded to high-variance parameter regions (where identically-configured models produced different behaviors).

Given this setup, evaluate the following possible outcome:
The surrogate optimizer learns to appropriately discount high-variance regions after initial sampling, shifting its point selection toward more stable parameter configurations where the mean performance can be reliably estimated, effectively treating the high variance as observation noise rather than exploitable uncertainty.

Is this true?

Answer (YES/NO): NO